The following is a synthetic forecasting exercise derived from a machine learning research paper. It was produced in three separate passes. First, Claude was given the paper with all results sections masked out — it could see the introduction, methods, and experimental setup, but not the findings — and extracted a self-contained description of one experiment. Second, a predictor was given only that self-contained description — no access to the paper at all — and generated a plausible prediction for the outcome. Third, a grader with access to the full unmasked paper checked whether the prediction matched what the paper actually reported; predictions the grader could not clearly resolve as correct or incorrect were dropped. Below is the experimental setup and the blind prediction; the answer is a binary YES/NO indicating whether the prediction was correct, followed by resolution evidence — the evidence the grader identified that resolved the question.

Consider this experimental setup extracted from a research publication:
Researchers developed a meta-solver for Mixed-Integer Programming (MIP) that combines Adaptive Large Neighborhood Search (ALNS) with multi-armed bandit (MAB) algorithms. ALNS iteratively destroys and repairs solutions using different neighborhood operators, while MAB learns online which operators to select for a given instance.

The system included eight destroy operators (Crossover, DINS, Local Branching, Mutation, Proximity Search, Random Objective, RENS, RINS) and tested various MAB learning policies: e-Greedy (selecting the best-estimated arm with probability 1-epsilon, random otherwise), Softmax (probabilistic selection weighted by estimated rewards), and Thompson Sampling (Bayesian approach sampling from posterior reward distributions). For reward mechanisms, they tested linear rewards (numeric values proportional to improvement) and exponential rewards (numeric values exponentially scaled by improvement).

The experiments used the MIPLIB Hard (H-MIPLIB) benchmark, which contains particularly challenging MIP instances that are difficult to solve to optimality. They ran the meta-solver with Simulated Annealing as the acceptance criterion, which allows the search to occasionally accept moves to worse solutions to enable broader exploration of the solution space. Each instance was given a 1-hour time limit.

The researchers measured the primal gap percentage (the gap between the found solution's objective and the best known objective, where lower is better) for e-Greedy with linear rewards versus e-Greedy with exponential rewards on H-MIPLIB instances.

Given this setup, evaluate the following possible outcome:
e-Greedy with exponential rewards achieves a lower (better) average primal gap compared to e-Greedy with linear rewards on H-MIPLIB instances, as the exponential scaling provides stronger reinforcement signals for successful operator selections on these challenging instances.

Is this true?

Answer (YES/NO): NO